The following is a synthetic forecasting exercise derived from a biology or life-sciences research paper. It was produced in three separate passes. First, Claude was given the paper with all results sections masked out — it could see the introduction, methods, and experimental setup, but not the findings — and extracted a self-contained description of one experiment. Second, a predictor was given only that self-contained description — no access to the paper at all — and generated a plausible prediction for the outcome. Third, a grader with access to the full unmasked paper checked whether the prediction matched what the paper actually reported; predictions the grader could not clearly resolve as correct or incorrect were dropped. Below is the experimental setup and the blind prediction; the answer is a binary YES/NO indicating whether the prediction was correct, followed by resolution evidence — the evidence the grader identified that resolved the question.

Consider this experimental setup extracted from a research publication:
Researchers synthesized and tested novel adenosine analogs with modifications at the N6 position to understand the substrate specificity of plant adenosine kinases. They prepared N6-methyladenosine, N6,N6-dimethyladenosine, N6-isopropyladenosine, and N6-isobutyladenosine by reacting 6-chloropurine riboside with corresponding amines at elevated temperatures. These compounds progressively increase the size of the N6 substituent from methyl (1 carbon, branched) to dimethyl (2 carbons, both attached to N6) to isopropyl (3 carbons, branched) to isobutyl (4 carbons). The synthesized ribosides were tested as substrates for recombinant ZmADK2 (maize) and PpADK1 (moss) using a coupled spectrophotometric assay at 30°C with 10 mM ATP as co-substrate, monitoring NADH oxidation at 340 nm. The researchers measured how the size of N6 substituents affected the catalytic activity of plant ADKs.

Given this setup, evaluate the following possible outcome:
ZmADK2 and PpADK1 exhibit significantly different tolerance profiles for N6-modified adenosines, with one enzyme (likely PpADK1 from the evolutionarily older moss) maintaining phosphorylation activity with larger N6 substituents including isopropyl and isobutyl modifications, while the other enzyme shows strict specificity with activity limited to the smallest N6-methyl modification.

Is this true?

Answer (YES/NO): NO